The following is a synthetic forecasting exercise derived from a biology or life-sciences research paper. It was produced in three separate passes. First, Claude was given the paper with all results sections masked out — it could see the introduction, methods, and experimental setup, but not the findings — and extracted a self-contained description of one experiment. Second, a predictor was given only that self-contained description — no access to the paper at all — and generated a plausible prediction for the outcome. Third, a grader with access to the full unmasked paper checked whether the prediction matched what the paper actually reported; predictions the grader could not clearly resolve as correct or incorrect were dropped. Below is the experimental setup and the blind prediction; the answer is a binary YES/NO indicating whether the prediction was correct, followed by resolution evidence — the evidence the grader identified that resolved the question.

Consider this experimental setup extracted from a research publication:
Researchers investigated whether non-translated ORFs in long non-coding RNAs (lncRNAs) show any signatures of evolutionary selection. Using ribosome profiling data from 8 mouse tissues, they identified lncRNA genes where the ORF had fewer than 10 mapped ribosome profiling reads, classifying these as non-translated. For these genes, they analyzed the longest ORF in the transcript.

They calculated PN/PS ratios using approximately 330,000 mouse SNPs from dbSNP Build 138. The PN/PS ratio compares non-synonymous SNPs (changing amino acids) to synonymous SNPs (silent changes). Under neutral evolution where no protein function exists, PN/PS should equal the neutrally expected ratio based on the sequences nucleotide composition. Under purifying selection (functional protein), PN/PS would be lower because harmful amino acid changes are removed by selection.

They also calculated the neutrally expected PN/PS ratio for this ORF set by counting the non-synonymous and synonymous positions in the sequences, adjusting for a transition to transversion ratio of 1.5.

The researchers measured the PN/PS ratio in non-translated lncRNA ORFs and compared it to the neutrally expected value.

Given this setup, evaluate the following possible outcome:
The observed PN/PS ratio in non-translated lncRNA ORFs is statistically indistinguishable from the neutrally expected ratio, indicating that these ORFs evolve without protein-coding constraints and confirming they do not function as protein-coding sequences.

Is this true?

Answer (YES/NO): YES